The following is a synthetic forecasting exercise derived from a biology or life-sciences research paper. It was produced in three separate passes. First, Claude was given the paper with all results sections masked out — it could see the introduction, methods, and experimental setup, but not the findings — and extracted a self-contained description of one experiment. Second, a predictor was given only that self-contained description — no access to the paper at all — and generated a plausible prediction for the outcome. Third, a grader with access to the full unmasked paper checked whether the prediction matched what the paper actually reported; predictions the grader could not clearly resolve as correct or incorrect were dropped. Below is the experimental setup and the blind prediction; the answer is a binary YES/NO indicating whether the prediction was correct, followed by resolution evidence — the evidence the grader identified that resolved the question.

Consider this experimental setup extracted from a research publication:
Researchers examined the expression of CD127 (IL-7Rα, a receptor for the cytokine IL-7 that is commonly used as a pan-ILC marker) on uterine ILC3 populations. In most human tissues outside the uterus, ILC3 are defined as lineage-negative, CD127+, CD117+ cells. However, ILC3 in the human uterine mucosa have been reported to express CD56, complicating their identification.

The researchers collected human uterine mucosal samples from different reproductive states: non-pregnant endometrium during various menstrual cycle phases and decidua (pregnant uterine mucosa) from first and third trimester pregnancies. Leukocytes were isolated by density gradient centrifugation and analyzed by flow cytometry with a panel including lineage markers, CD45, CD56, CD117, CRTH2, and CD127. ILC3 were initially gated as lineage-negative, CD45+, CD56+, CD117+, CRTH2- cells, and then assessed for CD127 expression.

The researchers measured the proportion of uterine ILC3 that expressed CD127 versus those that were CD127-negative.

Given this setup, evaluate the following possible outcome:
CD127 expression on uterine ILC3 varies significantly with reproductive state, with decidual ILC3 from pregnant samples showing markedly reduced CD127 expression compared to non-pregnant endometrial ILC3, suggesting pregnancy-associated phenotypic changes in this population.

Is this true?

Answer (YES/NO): NO